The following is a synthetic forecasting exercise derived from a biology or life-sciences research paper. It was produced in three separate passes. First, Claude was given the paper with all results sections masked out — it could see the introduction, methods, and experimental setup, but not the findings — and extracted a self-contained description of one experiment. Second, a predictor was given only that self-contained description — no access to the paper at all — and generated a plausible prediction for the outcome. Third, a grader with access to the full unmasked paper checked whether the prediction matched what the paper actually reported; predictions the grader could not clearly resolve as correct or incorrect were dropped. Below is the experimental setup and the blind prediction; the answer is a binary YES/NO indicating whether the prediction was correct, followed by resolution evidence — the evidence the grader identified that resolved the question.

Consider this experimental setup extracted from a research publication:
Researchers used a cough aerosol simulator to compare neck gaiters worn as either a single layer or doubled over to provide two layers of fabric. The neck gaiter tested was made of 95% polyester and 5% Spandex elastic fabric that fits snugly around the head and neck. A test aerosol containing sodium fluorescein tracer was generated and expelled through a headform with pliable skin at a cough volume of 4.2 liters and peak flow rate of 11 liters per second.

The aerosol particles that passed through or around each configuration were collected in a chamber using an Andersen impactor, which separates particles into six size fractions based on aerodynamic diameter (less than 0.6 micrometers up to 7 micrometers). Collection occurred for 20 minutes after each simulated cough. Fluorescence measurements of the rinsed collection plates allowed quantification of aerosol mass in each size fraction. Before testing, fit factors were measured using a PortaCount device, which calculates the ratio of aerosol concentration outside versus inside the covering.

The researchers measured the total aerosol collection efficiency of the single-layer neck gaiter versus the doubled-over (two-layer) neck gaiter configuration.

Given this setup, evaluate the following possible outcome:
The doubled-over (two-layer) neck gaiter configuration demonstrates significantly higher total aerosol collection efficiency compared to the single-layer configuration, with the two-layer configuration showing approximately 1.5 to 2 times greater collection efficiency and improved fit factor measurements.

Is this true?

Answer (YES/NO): NO